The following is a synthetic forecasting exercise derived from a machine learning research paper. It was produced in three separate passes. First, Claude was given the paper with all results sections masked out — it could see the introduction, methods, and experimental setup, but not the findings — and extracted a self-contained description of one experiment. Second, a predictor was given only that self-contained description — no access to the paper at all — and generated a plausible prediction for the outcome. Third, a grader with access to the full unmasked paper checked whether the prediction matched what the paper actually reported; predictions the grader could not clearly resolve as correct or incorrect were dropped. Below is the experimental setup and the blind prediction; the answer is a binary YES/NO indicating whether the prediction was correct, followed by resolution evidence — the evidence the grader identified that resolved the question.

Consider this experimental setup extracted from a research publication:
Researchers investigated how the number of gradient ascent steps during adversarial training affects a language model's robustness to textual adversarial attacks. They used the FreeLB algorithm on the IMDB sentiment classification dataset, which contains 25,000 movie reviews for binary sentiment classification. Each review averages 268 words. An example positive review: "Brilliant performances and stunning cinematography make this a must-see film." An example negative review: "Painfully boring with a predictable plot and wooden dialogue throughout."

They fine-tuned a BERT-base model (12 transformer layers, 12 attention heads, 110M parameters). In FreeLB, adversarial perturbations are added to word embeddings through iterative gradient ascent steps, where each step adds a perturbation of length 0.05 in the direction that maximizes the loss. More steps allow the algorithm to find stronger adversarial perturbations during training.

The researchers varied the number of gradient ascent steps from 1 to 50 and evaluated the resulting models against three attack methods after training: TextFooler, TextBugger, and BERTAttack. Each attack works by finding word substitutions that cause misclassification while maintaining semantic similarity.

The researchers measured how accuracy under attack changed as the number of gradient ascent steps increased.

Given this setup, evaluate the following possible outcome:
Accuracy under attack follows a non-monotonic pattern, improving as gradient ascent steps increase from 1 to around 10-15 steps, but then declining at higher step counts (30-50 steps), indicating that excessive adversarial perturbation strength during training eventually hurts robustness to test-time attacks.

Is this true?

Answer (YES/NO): NO